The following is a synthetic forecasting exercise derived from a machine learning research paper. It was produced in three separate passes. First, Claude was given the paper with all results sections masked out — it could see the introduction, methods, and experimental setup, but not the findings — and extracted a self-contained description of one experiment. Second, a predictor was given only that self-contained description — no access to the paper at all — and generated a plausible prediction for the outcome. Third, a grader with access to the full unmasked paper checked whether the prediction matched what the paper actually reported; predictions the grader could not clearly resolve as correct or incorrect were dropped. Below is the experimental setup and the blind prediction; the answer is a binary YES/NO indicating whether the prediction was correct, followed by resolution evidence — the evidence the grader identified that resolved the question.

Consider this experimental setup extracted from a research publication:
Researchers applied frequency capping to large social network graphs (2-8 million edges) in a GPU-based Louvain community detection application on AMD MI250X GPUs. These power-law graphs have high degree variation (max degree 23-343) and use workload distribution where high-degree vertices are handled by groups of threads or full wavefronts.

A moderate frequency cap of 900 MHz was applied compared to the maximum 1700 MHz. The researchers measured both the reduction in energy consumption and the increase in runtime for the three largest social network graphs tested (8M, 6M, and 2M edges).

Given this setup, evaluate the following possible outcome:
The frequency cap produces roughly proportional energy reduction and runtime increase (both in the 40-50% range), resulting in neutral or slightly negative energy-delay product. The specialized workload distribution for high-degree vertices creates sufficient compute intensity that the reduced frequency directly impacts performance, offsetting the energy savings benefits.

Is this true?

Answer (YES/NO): NO